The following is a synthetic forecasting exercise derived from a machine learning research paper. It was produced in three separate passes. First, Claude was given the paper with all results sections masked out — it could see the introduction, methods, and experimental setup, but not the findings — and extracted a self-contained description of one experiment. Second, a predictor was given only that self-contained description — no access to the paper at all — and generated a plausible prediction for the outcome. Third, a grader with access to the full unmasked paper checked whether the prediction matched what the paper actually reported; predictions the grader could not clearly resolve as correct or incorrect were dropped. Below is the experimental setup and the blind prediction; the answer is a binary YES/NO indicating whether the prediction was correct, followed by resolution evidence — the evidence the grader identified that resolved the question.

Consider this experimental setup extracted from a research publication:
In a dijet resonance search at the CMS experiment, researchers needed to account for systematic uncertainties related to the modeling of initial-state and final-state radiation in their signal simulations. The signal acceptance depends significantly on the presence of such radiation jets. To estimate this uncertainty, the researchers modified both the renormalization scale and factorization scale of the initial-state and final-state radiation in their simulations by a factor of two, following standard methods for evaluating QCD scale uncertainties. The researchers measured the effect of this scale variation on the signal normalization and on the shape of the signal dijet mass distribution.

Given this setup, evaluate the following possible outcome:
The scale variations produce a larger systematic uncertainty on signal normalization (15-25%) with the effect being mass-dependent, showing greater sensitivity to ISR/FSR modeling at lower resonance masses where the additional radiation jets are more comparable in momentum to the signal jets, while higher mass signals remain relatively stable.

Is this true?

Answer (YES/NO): NO